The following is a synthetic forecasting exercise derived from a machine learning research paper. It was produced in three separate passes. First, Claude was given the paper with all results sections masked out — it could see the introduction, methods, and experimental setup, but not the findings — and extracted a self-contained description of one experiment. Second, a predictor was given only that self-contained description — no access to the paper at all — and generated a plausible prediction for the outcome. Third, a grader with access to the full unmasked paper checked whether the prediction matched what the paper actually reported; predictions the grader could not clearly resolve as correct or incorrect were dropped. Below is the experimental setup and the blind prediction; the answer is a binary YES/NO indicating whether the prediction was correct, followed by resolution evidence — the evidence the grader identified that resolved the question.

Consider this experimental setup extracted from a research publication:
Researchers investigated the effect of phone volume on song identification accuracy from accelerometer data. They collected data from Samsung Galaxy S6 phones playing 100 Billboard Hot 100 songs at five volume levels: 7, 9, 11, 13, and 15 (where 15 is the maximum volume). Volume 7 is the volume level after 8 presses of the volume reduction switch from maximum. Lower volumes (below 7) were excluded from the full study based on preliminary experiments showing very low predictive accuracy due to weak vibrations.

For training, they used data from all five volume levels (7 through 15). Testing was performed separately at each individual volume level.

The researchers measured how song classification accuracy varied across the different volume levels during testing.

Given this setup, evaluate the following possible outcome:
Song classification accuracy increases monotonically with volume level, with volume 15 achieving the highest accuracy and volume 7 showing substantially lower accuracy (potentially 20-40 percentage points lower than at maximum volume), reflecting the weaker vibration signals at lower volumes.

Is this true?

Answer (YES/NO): NO